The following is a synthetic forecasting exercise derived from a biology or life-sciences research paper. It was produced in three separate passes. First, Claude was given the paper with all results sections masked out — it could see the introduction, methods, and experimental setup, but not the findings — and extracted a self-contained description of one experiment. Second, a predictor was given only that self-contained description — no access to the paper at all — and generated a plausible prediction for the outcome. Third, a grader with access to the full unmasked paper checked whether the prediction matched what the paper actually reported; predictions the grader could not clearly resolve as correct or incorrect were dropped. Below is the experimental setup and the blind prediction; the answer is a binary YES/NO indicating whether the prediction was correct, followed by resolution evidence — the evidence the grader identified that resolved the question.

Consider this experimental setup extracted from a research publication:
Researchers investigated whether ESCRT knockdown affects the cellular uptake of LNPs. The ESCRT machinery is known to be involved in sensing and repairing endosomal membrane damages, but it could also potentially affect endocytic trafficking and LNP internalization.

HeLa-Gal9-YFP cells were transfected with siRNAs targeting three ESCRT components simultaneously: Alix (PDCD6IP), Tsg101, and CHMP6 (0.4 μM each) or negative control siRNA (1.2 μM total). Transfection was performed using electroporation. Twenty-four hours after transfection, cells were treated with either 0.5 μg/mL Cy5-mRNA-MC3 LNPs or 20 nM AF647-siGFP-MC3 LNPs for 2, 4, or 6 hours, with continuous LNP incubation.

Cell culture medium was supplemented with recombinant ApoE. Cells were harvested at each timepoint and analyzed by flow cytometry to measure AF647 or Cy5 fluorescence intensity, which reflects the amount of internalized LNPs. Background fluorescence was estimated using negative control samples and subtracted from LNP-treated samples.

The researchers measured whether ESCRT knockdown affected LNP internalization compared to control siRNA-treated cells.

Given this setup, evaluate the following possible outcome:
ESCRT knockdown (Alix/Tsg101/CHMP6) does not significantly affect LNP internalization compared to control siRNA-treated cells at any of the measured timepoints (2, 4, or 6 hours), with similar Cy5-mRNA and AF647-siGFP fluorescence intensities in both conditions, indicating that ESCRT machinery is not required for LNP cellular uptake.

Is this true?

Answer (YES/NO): YES